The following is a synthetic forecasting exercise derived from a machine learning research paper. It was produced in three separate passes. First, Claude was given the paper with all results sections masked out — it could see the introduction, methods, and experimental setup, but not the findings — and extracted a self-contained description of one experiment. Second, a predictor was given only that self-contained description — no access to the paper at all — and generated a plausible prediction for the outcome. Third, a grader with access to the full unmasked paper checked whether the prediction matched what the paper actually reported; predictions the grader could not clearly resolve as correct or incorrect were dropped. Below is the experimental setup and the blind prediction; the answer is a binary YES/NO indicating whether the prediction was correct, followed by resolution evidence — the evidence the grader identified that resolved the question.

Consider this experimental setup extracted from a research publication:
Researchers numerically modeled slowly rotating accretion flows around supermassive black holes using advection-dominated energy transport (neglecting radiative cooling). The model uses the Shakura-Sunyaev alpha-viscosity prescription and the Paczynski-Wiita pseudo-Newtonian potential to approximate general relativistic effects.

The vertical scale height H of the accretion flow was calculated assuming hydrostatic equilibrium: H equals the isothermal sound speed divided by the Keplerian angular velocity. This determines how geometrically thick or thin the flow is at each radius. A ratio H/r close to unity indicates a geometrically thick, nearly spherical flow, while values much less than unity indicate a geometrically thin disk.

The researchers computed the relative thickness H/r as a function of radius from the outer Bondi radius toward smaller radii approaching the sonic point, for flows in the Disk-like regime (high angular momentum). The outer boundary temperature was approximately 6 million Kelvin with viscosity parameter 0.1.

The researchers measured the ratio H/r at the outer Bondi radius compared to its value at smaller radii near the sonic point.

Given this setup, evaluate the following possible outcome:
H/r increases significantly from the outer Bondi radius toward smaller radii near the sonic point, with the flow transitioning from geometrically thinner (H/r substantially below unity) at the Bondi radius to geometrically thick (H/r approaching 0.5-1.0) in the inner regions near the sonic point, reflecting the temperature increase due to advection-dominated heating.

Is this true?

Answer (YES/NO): NO